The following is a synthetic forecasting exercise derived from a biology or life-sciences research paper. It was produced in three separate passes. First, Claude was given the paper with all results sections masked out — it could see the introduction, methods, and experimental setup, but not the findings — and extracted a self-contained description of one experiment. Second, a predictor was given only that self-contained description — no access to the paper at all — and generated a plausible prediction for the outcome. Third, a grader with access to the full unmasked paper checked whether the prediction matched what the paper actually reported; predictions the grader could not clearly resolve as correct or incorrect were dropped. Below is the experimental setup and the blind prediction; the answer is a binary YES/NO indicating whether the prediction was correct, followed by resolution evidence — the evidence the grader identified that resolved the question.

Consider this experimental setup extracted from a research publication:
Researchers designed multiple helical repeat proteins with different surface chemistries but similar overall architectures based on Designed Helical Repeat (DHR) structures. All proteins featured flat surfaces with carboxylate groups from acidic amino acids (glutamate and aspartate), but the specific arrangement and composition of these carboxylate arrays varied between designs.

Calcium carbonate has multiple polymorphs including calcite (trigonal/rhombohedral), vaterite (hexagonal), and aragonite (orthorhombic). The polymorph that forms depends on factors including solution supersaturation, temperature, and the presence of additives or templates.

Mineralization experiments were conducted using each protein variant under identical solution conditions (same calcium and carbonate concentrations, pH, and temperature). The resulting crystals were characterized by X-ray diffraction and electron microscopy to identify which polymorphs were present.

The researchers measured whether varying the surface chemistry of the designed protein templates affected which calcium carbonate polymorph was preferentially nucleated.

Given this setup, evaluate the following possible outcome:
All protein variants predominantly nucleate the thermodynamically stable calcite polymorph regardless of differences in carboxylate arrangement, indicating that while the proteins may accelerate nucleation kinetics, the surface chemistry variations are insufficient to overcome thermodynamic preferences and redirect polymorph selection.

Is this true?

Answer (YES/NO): NO